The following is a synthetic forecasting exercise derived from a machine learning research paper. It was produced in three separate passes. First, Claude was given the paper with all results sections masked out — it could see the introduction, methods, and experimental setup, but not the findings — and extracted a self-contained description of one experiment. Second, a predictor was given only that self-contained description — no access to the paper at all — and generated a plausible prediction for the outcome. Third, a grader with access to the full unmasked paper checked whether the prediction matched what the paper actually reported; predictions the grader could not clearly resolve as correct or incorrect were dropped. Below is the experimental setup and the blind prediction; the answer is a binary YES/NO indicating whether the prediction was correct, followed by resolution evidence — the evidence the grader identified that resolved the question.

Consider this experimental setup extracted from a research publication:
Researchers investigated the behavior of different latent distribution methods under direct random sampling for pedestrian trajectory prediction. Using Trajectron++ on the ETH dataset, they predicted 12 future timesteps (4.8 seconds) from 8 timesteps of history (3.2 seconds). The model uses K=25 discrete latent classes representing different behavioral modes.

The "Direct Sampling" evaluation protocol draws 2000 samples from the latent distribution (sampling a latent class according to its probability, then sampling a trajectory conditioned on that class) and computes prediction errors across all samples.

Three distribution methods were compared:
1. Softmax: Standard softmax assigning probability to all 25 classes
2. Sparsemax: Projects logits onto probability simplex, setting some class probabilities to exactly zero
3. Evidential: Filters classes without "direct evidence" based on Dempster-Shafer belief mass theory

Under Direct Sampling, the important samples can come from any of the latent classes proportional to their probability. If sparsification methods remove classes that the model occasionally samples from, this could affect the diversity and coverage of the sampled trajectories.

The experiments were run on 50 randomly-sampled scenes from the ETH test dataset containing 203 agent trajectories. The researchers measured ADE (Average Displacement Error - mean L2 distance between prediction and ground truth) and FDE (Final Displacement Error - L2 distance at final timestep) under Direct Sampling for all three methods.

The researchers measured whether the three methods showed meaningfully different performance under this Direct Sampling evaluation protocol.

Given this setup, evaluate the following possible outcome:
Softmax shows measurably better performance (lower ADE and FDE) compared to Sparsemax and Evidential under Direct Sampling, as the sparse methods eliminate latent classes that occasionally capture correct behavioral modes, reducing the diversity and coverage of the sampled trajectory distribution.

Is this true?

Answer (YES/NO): NO